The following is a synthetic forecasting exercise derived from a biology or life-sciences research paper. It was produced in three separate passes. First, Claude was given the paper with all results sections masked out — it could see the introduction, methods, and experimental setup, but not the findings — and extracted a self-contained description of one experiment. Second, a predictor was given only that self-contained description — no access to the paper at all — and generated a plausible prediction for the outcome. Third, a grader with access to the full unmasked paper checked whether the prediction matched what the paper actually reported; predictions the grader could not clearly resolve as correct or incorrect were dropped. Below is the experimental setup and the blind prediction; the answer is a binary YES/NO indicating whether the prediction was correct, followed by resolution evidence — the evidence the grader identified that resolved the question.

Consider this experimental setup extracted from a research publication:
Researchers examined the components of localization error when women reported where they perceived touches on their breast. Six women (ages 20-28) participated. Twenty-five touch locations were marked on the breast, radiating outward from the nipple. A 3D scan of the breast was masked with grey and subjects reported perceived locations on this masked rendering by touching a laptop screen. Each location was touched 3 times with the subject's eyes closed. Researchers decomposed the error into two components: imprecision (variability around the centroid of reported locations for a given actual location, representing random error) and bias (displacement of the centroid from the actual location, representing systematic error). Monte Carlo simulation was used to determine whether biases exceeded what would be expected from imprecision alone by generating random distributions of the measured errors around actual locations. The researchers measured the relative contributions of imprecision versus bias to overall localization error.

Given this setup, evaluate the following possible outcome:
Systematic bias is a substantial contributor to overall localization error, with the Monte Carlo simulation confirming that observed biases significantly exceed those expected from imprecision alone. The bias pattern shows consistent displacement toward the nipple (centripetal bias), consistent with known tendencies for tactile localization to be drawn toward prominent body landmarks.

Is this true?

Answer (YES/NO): YES